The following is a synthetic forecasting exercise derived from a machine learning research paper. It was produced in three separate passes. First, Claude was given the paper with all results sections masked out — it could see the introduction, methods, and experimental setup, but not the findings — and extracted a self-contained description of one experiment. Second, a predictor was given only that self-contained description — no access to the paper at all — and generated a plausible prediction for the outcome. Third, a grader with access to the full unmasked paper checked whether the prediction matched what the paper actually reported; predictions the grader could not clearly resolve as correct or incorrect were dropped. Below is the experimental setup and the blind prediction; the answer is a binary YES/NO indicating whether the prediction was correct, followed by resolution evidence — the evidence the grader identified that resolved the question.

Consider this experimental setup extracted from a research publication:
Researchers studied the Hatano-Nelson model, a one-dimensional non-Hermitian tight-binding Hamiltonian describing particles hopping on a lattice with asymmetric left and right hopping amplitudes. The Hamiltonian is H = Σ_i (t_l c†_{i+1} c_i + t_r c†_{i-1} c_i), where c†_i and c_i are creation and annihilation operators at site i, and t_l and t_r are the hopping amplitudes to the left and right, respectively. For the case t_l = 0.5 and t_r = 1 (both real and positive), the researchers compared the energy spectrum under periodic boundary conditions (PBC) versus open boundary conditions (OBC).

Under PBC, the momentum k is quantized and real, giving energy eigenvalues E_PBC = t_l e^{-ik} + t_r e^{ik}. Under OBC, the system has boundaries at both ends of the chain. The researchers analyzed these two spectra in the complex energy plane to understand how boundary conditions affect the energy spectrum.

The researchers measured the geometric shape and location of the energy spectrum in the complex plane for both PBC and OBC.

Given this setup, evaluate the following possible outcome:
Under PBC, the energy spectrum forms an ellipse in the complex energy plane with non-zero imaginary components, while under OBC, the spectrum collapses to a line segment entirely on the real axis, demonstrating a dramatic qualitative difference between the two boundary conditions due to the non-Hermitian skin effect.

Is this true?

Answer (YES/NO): YES